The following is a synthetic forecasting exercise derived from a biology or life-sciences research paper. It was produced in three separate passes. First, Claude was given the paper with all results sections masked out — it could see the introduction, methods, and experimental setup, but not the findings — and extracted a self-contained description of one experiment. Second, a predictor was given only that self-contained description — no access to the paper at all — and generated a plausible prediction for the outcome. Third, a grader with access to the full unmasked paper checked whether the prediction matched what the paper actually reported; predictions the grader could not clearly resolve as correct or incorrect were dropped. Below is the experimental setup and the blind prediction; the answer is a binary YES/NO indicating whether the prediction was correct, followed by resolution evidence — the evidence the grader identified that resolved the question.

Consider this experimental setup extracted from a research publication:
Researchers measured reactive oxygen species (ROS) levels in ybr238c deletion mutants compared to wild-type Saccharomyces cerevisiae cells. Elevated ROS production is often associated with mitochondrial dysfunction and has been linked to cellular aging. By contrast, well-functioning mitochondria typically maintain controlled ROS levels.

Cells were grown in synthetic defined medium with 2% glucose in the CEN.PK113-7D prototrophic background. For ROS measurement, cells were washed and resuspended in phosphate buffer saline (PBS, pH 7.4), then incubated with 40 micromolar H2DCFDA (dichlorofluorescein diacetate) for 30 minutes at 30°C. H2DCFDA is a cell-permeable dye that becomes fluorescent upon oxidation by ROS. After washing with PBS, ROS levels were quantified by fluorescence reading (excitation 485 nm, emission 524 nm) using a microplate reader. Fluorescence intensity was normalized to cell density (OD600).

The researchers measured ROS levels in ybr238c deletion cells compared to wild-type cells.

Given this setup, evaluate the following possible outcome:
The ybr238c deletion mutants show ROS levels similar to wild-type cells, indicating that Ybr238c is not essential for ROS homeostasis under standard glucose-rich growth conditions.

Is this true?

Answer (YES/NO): NO